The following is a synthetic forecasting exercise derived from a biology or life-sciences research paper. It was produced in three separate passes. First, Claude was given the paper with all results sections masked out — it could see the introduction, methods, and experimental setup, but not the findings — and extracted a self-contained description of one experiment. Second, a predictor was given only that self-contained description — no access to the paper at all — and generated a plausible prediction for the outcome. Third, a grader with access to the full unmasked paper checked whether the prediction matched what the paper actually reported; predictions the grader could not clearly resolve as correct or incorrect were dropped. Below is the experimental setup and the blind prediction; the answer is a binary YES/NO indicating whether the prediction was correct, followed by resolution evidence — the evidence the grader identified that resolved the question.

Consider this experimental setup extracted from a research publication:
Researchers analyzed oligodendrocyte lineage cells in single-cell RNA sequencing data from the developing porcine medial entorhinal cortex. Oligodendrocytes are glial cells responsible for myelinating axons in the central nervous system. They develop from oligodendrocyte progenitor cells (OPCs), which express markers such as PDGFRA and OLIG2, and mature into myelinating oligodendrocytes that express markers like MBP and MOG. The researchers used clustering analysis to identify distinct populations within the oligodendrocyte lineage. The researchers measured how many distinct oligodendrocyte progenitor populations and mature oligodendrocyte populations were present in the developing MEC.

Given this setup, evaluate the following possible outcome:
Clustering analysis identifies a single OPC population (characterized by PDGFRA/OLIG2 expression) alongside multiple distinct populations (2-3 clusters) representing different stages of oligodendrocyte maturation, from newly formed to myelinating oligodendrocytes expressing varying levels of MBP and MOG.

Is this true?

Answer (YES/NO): NO